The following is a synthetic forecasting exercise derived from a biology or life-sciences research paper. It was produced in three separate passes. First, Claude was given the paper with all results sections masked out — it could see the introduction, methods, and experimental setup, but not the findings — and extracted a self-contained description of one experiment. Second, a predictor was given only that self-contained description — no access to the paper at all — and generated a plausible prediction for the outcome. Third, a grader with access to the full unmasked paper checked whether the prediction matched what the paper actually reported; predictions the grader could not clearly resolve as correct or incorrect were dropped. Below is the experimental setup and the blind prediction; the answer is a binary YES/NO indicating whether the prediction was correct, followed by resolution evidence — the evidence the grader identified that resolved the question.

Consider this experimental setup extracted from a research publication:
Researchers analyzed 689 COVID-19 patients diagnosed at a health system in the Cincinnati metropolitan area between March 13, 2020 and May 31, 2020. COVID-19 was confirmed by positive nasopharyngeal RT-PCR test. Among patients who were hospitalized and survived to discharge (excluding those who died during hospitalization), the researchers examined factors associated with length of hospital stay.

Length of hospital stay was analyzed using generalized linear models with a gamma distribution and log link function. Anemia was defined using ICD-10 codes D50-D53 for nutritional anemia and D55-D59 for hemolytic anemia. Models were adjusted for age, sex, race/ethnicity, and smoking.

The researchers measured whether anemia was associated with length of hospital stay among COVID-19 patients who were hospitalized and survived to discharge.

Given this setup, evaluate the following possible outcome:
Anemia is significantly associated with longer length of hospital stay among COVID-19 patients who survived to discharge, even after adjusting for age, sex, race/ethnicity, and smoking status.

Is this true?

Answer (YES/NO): YES